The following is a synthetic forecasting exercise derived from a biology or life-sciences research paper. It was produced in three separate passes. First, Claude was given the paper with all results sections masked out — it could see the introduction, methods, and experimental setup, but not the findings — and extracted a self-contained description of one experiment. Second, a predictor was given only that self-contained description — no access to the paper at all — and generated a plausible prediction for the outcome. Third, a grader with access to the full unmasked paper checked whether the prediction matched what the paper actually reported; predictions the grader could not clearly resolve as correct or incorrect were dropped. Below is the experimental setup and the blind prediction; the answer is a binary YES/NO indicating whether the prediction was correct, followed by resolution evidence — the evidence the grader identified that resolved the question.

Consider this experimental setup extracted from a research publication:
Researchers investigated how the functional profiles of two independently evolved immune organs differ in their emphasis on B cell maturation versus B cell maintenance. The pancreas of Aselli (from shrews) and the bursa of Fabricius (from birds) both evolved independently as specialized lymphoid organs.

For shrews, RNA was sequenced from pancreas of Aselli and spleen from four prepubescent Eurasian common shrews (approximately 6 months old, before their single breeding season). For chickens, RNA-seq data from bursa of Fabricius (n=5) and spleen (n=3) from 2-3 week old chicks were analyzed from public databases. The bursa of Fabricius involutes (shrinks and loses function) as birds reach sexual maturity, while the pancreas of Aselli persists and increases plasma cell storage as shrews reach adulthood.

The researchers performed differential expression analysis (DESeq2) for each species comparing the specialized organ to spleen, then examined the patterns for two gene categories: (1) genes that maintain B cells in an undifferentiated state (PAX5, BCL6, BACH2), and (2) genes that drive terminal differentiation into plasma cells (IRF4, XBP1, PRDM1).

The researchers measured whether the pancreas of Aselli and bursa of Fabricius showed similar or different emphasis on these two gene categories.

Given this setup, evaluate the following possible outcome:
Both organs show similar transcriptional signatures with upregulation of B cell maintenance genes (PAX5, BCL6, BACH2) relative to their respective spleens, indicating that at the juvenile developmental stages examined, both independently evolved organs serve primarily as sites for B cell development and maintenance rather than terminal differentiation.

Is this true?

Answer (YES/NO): NO